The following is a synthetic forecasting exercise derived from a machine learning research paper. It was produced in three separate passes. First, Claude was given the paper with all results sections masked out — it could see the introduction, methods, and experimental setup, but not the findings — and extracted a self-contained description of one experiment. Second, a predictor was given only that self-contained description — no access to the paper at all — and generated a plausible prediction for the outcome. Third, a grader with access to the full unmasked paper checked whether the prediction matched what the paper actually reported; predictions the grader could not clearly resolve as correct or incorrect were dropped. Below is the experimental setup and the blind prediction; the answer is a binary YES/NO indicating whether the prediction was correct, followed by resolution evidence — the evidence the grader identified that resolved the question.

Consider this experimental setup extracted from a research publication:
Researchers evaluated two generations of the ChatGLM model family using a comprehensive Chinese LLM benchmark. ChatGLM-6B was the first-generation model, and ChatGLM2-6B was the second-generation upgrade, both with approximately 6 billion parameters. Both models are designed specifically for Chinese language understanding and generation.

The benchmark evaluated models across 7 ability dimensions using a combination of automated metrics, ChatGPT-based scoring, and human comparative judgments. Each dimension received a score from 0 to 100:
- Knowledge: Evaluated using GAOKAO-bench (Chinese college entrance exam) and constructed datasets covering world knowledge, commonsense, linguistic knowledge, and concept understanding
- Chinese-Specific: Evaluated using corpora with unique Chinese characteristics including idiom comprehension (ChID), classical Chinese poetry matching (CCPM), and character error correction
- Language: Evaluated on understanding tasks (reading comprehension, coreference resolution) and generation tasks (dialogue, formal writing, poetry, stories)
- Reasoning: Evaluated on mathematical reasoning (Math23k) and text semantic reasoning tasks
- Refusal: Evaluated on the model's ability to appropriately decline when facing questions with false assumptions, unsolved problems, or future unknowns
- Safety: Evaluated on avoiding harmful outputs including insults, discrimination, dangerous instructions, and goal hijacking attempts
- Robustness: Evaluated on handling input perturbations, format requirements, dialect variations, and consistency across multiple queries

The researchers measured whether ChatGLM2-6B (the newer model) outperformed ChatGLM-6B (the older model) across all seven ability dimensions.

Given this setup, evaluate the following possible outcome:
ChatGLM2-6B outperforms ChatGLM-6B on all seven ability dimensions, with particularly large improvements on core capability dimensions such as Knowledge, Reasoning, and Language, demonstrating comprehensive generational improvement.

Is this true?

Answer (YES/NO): NO